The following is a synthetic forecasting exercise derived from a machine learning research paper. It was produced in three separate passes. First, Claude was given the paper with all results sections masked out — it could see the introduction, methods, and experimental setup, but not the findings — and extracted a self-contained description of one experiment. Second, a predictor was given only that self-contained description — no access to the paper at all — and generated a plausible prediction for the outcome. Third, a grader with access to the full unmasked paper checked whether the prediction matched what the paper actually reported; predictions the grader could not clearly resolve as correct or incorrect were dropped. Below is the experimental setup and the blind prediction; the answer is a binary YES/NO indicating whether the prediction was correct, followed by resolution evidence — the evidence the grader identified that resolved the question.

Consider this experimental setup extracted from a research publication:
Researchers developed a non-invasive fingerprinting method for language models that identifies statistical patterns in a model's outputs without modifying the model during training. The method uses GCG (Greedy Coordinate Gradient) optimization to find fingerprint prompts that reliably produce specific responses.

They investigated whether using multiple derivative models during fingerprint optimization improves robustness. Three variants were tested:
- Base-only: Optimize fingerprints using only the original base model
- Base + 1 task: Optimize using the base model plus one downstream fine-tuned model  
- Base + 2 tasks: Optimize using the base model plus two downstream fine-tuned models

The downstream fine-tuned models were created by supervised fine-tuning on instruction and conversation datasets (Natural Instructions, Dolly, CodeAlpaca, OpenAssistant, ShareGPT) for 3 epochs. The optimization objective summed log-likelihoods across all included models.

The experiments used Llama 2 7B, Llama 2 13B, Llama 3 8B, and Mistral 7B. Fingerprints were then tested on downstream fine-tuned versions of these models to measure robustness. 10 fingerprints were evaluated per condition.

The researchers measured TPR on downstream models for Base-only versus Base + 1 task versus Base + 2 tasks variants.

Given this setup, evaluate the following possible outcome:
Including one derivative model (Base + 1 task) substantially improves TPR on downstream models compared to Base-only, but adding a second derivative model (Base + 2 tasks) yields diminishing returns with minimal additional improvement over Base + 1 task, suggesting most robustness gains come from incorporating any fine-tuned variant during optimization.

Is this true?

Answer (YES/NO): NO